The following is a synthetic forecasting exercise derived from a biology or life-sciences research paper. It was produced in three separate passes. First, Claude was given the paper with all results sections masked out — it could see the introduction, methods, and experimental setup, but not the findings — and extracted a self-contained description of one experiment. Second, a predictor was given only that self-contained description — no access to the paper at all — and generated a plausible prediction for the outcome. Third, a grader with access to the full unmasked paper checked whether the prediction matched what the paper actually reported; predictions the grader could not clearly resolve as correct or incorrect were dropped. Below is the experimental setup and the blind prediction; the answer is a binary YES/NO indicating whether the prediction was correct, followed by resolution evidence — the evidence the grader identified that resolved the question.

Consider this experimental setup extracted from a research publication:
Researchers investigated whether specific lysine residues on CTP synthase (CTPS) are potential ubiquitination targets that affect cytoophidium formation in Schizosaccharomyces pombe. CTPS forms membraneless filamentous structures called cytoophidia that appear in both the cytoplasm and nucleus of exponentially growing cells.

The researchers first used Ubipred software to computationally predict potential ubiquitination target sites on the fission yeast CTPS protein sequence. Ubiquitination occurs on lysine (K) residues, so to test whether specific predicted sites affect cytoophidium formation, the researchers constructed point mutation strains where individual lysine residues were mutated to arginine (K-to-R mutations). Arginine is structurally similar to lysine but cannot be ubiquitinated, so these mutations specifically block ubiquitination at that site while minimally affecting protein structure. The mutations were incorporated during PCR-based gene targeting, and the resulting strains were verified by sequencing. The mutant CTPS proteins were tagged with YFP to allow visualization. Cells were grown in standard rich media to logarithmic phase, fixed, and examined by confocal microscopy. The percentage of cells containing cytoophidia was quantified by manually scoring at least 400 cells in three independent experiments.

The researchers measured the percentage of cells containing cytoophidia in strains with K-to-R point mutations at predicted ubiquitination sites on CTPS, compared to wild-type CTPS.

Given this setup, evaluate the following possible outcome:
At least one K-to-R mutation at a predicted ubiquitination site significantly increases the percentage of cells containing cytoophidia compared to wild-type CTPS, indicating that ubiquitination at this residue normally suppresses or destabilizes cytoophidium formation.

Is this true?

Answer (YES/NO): NO